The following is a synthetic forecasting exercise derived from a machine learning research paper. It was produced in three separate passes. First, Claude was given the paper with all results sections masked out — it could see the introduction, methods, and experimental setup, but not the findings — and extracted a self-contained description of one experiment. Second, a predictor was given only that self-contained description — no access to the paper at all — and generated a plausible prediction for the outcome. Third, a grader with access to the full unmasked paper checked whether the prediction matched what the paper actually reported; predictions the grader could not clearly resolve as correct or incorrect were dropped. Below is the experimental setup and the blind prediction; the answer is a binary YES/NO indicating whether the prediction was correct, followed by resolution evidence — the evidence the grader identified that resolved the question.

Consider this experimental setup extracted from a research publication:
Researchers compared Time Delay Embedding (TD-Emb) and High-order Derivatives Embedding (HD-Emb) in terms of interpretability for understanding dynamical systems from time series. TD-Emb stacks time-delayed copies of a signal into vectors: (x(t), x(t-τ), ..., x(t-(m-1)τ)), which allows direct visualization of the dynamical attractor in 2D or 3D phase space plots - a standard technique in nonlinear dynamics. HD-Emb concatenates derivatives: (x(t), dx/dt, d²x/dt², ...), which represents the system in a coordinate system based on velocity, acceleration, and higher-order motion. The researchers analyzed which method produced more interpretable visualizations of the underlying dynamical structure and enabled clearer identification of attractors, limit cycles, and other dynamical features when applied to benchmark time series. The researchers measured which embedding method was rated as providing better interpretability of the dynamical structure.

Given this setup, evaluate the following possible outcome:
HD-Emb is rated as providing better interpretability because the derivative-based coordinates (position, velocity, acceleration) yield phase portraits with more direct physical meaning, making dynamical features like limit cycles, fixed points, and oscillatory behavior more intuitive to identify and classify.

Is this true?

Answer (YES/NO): NO